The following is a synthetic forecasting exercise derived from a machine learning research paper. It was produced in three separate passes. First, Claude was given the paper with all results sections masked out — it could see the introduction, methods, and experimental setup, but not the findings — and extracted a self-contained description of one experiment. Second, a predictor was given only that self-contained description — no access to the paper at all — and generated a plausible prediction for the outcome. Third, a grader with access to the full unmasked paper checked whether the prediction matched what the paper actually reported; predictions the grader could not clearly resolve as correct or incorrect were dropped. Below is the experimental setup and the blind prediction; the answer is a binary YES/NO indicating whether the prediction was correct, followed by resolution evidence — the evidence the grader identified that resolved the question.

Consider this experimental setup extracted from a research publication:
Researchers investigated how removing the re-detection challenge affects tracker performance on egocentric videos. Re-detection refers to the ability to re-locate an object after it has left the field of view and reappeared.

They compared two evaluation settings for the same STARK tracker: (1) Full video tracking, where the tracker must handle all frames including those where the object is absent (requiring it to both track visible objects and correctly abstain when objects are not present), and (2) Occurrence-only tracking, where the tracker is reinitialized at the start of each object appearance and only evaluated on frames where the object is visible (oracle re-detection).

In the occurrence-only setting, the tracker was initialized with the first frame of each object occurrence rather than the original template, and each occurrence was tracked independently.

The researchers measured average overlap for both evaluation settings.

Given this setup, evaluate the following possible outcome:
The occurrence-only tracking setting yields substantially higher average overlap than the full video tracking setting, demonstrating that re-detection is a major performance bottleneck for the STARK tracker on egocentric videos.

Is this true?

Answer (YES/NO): YES